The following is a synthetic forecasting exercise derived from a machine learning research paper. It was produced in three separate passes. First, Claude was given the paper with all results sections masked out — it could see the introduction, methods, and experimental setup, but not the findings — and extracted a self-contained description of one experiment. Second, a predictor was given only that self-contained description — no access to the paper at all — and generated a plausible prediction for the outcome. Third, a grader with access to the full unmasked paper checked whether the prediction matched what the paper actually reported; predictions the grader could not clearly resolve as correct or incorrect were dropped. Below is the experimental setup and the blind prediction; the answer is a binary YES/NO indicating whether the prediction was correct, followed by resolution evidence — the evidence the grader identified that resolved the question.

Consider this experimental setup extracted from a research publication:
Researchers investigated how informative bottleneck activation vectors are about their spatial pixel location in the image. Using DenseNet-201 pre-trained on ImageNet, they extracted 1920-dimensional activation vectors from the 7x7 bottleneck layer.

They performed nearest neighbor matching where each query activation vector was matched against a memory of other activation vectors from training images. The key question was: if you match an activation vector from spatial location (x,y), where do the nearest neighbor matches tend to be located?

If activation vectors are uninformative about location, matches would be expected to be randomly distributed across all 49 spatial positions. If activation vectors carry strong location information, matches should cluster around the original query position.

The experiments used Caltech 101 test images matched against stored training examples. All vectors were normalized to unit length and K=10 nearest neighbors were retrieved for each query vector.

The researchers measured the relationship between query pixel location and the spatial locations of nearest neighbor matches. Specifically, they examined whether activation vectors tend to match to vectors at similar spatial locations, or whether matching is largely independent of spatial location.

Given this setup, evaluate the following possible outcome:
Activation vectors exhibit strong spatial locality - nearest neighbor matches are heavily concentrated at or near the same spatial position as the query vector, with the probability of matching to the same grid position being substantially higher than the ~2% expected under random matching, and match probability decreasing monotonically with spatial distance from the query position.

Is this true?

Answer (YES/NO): YES